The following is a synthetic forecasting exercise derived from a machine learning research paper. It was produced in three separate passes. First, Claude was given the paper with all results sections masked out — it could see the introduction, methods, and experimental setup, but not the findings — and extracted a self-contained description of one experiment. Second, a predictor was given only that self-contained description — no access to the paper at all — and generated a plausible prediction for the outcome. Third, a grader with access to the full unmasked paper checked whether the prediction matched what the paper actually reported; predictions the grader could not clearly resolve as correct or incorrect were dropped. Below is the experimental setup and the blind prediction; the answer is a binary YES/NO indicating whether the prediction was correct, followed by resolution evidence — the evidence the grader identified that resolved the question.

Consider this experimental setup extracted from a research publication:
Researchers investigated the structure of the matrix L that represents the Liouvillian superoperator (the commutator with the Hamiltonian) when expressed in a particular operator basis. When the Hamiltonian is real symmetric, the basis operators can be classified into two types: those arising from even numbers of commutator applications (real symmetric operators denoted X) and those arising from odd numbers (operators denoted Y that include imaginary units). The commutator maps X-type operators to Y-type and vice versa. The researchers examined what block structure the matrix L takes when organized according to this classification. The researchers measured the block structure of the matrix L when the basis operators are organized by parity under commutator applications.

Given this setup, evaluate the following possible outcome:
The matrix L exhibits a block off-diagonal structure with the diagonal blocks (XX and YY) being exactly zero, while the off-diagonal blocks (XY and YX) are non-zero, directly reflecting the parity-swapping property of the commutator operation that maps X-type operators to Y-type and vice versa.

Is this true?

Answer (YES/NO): YES